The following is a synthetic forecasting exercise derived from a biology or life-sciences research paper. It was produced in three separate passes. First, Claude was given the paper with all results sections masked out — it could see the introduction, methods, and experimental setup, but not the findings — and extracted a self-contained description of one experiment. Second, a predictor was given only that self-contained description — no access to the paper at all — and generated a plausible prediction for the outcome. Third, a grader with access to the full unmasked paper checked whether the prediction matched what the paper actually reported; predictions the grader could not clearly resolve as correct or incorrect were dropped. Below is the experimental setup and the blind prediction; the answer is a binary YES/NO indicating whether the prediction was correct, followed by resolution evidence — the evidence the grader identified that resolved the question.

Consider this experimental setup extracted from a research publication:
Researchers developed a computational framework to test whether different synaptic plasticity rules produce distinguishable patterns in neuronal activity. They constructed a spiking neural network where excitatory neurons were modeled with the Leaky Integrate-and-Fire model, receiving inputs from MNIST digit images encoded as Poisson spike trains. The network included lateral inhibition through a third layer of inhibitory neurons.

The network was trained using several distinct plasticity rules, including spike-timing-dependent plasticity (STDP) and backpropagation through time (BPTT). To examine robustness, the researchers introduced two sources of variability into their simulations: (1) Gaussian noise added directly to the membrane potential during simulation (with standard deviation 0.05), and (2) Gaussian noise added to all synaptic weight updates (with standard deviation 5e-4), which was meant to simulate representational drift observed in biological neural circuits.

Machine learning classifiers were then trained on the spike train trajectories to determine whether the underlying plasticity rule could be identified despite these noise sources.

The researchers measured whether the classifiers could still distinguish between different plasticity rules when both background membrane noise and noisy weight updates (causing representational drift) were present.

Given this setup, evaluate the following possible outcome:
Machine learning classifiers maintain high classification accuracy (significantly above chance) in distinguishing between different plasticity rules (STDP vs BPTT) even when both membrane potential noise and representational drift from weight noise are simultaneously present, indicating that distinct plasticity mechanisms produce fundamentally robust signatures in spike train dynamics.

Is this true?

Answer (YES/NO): YES